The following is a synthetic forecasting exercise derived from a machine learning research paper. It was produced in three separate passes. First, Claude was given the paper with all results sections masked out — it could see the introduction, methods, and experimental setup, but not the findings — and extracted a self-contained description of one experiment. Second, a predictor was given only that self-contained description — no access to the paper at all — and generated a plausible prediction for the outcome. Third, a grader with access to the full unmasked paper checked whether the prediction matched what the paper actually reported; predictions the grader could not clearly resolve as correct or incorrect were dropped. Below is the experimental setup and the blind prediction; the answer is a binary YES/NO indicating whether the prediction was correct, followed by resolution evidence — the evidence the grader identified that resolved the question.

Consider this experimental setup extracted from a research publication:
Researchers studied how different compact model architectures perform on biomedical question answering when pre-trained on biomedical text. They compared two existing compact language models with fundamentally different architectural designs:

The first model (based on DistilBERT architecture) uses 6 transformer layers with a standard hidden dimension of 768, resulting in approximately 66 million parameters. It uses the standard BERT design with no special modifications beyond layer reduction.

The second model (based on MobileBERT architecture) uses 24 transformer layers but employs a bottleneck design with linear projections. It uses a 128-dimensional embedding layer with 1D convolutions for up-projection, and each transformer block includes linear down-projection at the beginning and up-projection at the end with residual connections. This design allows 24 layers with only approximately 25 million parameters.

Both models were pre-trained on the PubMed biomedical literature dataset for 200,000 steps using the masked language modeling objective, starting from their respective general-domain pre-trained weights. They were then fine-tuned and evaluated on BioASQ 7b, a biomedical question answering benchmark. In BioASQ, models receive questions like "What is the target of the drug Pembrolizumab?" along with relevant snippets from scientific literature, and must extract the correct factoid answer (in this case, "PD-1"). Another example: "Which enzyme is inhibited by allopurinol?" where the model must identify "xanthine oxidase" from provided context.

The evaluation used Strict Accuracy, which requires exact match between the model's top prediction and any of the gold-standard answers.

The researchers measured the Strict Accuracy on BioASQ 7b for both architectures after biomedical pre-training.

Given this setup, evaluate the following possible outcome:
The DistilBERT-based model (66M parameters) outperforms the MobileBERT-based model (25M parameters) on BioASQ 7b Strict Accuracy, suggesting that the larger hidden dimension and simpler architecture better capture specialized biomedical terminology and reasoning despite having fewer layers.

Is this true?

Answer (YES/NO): NO